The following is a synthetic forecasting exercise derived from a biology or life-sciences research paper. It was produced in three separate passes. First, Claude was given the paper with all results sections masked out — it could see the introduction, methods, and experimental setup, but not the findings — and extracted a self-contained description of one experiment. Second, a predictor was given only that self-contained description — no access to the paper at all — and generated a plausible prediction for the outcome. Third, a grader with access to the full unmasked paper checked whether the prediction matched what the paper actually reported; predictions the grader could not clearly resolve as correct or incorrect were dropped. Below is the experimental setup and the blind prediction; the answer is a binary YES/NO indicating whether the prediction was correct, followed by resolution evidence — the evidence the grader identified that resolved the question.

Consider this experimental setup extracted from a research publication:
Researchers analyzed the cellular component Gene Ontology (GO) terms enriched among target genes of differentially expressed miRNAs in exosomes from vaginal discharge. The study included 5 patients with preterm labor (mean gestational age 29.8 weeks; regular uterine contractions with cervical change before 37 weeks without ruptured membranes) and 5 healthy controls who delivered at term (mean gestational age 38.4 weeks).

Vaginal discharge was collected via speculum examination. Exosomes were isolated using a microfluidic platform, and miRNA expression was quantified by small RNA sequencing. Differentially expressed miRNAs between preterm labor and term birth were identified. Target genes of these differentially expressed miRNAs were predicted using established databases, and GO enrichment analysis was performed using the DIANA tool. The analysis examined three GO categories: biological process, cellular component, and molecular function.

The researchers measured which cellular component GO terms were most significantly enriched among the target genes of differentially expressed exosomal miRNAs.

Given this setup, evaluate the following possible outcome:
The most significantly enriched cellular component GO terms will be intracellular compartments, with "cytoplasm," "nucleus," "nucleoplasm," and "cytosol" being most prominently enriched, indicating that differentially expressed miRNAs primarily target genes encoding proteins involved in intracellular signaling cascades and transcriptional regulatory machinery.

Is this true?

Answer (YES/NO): NO